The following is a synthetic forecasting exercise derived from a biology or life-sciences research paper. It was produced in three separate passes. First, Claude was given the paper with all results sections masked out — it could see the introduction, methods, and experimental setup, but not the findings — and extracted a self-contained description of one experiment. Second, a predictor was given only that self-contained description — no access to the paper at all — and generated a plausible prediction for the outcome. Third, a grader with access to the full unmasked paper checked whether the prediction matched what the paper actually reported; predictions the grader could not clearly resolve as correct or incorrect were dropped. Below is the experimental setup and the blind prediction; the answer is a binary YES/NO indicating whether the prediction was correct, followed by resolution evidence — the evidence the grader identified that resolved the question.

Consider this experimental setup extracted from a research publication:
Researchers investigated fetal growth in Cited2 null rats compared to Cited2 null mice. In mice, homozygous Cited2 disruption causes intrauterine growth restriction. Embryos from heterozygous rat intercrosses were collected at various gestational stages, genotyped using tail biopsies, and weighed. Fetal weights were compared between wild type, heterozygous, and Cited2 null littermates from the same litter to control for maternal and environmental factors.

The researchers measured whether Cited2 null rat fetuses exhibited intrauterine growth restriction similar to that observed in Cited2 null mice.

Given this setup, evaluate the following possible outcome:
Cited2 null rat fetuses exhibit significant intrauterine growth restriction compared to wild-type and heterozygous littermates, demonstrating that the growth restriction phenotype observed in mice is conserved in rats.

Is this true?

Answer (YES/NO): YES